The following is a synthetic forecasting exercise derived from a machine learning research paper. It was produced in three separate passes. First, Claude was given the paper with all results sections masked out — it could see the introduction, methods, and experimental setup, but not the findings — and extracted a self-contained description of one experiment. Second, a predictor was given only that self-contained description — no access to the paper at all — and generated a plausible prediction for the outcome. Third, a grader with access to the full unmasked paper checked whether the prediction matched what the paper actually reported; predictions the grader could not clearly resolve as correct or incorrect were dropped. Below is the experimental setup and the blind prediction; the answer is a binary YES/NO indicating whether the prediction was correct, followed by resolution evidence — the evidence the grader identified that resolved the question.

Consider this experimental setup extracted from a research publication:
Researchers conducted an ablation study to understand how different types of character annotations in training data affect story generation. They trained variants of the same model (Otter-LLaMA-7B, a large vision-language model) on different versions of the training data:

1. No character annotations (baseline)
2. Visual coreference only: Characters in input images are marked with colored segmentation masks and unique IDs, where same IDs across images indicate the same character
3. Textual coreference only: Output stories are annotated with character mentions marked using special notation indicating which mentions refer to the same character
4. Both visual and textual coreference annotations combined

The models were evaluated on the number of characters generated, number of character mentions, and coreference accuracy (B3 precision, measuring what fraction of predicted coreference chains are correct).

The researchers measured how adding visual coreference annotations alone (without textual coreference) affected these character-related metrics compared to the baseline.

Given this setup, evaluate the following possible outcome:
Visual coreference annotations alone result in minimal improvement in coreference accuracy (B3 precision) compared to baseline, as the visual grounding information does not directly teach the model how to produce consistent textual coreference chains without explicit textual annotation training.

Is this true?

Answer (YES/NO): YES